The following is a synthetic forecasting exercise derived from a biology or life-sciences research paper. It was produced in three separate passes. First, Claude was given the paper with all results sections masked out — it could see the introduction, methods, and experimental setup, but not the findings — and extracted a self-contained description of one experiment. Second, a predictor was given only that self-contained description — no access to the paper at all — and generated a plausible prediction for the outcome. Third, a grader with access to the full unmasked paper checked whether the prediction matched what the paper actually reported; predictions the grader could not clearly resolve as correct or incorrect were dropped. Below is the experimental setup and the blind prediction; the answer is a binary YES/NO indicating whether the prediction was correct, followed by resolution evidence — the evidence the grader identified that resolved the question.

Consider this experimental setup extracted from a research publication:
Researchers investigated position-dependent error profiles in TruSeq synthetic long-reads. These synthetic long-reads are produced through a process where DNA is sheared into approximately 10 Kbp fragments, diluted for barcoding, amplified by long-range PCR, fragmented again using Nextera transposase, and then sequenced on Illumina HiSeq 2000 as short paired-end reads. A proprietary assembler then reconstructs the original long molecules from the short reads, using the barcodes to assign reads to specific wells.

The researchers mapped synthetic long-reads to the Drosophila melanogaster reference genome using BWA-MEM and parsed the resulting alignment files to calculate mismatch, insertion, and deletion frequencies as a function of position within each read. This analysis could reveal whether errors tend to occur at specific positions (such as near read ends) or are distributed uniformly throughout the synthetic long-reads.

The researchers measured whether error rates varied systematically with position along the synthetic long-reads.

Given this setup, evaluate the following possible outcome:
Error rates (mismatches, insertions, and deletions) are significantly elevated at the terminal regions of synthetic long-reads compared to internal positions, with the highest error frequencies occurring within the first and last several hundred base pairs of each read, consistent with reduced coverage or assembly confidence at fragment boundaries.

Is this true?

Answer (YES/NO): NO